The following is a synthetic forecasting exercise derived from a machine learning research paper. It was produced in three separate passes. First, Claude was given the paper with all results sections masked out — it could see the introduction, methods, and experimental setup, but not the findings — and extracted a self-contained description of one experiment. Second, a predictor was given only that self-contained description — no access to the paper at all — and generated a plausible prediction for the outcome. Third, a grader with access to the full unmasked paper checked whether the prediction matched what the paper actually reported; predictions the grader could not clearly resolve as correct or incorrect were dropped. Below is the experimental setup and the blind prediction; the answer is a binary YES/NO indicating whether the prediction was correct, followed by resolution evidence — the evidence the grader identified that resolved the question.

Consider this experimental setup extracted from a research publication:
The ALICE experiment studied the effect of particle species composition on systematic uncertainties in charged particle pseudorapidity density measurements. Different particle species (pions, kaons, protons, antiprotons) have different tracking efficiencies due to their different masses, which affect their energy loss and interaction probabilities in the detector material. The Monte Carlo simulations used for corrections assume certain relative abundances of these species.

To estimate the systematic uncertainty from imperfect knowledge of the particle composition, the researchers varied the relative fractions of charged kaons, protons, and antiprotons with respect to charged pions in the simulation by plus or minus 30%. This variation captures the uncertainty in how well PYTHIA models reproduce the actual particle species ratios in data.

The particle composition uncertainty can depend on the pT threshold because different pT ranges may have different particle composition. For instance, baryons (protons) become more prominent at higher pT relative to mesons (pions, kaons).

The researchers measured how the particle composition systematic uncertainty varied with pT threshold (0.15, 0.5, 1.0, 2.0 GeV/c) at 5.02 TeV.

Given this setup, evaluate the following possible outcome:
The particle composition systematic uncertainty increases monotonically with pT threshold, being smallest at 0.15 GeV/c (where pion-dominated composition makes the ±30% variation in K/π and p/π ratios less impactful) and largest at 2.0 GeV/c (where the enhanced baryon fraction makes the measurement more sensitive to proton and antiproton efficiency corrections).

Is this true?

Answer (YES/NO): NO